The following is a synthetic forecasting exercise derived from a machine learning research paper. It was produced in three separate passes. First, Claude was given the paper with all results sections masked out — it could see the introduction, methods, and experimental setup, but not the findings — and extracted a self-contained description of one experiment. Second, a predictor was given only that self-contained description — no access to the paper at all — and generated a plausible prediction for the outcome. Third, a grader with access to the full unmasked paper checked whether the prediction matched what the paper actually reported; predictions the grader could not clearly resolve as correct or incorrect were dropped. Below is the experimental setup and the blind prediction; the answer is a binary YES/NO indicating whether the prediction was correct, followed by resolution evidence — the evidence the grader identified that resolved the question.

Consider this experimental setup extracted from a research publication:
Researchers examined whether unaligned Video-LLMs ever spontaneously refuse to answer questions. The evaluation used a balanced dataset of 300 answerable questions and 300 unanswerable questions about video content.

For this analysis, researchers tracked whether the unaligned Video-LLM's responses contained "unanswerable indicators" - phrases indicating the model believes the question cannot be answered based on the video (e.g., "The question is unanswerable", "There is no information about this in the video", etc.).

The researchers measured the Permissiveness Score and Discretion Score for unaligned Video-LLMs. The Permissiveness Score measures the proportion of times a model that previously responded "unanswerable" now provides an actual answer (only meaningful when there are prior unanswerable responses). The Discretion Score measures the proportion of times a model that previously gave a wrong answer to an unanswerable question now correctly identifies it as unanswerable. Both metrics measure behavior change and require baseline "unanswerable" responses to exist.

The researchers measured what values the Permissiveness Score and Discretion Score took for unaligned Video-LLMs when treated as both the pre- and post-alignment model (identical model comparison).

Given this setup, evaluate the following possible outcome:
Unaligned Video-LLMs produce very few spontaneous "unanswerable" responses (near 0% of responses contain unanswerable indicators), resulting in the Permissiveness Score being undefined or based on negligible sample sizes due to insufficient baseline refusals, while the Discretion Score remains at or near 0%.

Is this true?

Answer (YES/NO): YES